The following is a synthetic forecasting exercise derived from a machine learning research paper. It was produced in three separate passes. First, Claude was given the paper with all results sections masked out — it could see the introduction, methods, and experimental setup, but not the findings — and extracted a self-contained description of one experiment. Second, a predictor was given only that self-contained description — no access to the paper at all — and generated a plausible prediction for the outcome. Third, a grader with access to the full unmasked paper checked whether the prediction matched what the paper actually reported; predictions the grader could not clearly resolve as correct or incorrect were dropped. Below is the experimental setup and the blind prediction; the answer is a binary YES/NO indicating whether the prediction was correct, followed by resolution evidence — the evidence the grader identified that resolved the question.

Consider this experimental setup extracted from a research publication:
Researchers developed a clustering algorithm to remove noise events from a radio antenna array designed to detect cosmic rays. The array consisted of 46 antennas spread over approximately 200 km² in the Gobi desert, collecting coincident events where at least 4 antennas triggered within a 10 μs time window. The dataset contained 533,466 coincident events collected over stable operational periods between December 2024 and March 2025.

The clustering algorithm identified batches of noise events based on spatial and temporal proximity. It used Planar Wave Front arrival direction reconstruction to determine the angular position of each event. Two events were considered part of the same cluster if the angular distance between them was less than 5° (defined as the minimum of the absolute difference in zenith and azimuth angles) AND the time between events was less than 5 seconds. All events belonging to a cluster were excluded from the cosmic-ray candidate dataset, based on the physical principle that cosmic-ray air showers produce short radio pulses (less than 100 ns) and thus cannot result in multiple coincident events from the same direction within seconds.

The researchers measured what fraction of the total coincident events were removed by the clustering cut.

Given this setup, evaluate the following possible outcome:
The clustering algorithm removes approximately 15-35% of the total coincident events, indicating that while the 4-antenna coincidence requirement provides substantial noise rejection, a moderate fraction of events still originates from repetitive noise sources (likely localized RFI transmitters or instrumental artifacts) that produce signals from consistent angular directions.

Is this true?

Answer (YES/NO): NO